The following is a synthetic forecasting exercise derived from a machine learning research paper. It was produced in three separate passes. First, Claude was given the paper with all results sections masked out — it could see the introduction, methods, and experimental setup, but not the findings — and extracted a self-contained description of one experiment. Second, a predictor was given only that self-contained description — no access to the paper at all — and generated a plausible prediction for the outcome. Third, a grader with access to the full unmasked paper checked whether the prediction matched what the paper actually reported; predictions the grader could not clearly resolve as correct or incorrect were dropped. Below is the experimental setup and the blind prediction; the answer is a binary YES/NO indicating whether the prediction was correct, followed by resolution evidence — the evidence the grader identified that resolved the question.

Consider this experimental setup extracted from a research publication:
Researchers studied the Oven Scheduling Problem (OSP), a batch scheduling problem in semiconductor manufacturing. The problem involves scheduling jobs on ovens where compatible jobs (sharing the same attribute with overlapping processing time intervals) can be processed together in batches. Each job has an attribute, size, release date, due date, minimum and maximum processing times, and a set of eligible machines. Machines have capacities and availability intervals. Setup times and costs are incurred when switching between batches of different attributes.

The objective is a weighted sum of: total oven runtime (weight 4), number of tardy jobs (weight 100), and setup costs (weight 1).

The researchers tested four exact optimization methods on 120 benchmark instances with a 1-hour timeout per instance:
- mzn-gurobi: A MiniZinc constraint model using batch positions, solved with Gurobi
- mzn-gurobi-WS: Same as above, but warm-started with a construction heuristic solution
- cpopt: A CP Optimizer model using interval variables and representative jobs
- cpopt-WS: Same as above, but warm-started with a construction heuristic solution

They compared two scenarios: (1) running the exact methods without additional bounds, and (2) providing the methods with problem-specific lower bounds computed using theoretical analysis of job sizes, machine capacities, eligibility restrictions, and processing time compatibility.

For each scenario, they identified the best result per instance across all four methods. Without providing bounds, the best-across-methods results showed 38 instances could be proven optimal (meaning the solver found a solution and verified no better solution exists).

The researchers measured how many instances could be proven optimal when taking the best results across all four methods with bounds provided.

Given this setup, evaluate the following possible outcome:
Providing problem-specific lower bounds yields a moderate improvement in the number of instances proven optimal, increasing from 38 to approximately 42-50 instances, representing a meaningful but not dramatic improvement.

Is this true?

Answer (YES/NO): NO